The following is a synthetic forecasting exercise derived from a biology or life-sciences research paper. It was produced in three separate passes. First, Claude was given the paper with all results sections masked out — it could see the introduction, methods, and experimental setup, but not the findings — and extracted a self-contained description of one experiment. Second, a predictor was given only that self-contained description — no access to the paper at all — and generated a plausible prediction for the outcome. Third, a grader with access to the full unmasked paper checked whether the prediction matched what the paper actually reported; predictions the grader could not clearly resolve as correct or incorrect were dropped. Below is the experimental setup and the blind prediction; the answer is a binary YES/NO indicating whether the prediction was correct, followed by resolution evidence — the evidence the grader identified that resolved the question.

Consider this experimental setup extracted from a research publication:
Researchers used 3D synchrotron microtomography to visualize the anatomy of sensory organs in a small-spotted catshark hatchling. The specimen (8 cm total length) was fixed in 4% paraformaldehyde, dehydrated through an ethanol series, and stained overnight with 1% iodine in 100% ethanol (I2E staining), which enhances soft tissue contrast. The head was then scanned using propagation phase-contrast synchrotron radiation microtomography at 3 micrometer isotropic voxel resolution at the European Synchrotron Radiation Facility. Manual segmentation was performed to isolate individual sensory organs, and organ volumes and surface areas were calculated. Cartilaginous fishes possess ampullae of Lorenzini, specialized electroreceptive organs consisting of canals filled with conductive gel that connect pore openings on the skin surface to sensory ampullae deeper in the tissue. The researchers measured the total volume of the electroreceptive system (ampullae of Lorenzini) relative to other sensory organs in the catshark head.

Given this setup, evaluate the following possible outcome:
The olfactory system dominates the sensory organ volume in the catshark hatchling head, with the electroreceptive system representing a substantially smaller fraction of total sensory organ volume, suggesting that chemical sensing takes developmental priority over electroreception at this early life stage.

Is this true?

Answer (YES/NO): NO